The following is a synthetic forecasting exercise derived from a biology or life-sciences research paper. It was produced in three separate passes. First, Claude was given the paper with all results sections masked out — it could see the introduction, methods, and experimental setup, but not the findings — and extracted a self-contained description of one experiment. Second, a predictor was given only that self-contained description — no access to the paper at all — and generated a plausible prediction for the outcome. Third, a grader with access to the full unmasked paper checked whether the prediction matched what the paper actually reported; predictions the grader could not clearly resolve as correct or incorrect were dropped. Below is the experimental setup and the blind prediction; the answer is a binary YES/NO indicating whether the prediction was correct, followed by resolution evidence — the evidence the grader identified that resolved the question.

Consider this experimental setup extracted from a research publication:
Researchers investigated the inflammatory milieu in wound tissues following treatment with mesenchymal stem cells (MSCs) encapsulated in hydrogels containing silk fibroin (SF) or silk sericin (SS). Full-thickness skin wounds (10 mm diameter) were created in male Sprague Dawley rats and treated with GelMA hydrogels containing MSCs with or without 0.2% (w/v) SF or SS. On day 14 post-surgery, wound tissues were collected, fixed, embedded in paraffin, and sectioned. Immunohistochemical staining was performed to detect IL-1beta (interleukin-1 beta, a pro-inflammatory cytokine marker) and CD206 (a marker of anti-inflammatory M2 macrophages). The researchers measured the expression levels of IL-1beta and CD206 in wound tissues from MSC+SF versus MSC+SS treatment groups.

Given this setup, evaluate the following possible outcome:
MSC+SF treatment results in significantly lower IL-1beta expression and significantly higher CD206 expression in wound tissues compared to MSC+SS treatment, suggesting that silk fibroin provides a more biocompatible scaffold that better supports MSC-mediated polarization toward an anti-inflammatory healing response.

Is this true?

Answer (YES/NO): NO